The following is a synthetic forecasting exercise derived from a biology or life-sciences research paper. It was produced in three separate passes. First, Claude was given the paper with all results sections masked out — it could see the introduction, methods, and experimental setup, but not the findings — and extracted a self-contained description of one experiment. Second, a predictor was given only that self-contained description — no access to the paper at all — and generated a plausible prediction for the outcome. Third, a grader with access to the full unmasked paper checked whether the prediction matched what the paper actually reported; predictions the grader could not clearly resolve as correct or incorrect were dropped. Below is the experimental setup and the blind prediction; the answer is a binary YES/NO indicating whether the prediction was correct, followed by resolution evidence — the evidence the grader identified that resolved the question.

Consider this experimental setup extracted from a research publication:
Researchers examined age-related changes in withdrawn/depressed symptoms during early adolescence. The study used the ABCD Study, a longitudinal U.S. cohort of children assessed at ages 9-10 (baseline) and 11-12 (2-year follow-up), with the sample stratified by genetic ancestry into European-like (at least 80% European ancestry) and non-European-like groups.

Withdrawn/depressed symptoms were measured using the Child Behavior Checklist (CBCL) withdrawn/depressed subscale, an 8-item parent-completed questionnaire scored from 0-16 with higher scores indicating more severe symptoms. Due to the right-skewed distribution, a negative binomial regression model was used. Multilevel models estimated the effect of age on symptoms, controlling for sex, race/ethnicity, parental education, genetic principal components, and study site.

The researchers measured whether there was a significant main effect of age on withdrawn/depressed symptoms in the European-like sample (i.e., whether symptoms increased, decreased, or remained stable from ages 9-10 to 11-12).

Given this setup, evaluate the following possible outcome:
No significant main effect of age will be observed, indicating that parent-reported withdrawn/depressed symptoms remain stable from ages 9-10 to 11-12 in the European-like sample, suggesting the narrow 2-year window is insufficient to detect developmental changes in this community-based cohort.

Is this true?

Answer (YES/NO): NO